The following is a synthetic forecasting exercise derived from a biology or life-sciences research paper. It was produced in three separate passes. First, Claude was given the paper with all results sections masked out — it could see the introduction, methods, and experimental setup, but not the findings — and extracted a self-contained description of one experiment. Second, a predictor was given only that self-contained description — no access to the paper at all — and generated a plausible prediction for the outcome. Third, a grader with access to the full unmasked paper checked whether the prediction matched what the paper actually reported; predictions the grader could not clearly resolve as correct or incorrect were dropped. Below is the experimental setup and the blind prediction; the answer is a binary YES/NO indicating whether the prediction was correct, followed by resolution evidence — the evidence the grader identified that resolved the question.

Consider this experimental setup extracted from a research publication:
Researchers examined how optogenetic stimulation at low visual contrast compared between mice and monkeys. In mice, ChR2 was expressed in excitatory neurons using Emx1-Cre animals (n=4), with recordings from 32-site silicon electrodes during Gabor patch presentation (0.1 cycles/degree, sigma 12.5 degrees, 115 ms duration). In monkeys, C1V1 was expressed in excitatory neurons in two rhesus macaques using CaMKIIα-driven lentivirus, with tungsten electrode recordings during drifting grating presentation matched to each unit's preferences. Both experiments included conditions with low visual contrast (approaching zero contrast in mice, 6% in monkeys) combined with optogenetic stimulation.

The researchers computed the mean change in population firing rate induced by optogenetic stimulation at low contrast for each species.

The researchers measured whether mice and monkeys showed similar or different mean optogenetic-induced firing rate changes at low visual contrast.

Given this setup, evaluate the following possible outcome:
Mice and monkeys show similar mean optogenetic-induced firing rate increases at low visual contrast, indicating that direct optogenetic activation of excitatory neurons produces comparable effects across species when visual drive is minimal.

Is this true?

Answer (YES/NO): NO